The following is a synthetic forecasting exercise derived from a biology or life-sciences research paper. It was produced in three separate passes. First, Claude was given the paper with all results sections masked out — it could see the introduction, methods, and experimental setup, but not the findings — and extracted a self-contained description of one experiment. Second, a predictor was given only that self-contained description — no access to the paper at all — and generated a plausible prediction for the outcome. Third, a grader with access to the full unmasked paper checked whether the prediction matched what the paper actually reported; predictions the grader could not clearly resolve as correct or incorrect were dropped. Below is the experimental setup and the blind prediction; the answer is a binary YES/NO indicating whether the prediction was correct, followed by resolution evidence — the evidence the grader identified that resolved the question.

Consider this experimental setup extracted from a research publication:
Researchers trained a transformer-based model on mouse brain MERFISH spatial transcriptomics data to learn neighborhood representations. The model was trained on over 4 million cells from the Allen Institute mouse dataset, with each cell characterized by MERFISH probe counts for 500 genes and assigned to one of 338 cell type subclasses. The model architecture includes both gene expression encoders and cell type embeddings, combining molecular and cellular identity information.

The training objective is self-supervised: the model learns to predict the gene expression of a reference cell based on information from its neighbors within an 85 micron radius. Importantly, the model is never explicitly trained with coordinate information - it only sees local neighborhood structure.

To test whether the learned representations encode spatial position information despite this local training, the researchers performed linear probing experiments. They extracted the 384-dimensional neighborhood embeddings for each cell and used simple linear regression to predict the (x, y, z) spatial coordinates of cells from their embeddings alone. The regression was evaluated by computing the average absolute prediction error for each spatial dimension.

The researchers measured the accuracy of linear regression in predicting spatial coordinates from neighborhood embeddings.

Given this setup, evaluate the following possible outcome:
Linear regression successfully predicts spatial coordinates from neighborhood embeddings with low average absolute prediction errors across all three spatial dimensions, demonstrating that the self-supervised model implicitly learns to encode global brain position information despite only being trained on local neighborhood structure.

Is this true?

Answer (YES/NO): YES